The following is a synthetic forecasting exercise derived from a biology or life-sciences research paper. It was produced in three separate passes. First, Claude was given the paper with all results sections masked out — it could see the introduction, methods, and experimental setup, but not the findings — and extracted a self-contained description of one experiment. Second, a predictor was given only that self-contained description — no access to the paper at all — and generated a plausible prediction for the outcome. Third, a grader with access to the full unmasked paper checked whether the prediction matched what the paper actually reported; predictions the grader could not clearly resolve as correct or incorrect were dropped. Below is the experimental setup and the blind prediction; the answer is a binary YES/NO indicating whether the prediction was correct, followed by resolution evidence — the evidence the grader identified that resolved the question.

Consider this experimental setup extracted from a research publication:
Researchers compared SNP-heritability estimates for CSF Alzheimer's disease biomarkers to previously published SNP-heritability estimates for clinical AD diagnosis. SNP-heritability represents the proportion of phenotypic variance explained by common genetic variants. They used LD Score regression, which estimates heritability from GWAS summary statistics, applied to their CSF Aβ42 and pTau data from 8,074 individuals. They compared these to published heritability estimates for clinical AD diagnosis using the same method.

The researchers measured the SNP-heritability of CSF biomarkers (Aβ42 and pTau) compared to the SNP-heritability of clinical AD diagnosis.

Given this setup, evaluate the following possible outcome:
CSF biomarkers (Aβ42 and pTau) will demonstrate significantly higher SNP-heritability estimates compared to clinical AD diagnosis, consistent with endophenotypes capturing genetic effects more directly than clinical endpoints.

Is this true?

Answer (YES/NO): YES